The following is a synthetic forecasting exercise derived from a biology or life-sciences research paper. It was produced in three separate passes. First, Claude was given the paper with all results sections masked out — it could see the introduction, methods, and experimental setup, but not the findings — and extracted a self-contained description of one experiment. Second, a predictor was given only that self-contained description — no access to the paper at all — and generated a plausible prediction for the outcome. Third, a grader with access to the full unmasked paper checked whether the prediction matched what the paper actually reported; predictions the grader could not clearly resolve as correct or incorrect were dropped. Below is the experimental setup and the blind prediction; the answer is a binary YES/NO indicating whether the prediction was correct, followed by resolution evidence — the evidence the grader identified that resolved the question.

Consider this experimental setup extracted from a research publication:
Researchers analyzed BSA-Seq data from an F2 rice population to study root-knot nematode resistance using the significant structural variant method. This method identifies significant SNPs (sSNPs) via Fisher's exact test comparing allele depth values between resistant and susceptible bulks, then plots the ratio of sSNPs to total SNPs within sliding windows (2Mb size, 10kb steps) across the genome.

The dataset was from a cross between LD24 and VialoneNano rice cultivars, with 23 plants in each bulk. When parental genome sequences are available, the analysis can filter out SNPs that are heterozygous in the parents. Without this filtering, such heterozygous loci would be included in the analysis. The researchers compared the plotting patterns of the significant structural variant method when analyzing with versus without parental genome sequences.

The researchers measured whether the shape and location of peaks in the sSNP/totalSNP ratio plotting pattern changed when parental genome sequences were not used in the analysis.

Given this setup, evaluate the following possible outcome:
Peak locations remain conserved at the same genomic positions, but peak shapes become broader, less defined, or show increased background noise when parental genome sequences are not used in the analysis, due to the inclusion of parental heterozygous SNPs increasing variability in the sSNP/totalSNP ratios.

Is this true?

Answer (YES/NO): NO